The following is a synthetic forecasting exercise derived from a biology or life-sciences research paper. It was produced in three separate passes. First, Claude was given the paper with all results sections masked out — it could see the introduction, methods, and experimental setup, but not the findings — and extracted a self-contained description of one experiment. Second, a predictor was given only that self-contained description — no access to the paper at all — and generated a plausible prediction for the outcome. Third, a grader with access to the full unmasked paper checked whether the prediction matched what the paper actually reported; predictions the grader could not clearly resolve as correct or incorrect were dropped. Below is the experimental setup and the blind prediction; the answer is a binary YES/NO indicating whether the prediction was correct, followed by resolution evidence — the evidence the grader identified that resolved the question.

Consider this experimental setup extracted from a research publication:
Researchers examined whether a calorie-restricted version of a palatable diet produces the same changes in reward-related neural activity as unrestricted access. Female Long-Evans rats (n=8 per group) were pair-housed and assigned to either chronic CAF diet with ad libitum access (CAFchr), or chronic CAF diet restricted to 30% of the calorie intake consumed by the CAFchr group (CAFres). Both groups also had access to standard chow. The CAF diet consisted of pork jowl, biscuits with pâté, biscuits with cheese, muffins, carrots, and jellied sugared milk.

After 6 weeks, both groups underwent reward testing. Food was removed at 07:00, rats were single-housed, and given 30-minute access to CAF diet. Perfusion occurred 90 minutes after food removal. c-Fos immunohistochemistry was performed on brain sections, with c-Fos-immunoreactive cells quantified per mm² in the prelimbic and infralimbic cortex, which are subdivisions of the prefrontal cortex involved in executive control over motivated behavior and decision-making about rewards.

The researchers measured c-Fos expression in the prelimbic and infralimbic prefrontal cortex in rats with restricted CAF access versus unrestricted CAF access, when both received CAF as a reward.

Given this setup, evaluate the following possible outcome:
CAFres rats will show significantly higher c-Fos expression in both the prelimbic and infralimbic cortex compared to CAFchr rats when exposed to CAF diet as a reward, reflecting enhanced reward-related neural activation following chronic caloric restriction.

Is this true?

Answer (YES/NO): NO